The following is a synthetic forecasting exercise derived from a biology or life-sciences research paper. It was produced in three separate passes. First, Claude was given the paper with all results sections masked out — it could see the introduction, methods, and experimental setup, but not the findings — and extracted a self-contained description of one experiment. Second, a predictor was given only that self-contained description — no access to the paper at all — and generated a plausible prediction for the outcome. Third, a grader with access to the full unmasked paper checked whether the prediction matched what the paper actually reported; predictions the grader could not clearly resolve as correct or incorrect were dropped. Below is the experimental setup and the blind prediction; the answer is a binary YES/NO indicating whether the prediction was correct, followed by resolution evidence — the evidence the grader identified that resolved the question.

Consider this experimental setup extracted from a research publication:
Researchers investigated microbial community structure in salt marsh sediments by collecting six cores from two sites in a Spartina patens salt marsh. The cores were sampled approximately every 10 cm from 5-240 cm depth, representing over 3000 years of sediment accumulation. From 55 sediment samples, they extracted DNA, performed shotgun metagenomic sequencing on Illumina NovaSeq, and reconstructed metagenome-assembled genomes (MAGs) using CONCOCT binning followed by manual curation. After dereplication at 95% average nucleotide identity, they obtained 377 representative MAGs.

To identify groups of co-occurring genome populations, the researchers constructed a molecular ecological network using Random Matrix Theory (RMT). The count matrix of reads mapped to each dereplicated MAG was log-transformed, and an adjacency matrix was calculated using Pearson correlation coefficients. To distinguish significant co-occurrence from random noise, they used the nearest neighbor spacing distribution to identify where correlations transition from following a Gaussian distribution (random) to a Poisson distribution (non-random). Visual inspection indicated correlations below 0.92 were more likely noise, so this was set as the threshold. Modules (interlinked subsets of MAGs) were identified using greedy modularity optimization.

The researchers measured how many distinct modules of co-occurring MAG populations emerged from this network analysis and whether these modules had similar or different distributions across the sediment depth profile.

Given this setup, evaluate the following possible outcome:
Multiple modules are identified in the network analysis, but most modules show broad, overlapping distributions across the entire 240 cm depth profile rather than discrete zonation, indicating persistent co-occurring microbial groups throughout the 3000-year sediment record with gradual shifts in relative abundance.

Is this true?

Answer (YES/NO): NO